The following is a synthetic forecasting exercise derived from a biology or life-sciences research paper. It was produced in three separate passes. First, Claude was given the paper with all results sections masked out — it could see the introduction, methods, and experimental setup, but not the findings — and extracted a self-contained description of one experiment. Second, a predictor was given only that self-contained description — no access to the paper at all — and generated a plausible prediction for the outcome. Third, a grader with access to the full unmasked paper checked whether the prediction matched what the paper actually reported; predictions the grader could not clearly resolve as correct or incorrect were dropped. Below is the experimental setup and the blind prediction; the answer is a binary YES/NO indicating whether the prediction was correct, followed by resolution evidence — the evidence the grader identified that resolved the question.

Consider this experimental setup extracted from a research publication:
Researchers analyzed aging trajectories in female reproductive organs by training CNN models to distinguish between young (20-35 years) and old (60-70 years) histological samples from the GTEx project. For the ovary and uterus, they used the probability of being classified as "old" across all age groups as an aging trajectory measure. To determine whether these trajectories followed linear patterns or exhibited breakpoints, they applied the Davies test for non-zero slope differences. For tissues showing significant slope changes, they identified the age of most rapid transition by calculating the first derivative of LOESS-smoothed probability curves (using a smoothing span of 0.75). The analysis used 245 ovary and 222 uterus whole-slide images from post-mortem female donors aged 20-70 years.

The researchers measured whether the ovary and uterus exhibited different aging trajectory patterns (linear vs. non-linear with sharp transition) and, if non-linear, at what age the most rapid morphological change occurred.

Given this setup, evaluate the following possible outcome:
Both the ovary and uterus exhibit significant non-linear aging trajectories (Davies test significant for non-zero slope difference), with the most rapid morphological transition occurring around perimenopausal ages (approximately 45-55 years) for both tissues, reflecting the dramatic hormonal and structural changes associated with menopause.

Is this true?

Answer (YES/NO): NO